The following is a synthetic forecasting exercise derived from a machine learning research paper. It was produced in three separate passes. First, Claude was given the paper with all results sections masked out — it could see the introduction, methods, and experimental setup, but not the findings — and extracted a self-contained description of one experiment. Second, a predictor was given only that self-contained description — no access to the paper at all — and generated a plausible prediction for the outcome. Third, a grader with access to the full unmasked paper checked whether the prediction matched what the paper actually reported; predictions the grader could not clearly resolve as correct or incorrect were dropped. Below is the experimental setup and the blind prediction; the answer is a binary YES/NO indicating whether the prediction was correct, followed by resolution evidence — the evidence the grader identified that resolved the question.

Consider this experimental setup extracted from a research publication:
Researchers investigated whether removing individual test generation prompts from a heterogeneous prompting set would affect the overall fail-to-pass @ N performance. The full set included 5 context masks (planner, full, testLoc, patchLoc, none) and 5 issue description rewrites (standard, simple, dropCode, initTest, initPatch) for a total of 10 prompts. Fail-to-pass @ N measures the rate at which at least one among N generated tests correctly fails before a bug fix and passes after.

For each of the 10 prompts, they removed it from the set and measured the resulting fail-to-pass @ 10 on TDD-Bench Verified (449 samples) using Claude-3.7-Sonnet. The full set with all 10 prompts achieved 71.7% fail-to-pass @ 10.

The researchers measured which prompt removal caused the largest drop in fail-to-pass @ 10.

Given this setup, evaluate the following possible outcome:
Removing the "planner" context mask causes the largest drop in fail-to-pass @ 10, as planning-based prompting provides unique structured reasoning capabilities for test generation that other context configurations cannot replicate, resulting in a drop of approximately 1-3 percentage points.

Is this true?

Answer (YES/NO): NO